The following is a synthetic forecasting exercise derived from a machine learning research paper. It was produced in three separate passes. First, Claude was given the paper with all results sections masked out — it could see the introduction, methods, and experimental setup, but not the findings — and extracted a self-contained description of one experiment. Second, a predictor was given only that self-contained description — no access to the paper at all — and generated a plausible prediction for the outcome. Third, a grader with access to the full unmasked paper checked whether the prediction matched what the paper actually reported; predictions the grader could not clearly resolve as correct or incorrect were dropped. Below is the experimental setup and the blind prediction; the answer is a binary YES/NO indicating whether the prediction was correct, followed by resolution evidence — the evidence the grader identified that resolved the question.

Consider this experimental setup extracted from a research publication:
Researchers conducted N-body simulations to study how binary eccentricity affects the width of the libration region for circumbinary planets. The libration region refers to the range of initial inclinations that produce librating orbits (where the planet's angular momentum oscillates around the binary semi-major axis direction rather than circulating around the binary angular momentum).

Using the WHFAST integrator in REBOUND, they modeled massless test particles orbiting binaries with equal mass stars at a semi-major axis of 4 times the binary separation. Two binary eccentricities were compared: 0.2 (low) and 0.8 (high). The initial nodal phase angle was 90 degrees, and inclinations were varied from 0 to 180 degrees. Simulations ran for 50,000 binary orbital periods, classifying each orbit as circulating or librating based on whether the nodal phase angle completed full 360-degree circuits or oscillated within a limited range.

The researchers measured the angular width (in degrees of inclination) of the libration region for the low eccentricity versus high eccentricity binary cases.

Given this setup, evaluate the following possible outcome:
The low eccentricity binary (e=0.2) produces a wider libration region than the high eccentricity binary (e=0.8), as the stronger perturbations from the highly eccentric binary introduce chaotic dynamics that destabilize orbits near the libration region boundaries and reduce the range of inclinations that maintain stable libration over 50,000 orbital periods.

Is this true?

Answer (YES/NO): NO